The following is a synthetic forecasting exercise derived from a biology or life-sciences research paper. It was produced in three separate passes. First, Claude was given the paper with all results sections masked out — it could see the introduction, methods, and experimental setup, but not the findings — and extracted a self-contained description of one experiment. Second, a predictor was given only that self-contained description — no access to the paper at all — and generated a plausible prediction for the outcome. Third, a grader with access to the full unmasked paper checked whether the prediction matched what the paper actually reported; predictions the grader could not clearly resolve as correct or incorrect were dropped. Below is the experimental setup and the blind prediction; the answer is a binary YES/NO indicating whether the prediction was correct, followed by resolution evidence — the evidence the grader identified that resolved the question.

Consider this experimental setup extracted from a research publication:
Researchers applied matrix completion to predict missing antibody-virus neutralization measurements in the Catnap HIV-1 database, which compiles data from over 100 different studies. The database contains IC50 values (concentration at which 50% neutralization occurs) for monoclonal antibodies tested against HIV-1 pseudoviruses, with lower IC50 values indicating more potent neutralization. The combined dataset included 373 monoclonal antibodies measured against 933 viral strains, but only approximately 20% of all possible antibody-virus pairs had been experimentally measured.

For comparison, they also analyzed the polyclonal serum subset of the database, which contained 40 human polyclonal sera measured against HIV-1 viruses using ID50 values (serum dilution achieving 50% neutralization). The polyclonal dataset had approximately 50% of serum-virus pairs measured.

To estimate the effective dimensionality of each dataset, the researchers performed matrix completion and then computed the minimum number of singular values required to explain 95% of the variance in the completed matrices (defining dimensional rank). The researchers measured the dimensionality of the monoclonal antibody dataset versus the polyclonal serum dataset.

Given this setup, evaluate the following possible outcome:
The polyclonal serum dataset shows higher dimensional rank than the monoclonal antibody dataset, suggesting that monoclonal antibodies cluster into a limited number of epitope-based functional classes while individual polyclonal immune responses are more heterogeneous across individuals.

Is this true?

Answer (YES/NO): NO